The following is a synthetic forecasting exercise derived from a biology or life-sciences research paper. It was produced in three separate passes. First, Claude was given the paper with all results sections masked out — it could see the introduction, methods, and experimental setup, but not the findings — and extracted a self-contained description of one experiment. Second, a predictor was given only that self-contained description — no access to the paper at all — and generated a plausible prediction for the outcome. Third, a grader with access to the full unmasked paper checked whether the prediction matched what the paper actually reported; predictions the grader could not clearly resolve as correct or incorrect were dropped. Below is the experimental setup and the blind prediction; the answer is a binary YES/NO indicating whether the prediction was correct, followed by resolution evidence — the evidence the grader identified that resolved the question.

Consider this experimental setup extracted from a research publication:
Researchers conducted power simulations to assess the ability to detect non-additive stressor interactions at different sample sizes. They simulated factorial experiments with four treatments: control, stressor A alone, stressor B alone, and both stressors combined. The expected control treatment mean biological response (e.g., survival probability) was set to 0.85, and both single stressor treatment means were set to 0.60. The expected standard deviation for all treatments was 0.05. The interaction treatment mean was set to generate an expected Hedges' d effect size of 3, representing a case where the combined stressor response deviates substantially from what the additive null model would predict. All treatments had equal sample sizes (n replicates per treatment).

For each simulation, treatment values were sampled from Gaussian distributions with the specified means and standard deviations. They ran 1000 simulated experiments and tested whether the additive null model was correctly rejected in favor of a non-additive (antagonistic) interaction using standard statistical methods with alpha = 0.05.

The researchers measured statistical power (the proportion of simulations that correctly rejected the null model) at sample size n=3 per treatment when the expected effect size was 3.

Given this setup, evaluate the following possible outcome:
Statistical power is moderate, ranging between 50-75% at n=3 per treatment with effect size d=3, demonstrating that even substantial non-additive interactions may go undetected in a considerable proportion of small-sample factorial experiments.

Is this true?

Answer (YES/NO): YES